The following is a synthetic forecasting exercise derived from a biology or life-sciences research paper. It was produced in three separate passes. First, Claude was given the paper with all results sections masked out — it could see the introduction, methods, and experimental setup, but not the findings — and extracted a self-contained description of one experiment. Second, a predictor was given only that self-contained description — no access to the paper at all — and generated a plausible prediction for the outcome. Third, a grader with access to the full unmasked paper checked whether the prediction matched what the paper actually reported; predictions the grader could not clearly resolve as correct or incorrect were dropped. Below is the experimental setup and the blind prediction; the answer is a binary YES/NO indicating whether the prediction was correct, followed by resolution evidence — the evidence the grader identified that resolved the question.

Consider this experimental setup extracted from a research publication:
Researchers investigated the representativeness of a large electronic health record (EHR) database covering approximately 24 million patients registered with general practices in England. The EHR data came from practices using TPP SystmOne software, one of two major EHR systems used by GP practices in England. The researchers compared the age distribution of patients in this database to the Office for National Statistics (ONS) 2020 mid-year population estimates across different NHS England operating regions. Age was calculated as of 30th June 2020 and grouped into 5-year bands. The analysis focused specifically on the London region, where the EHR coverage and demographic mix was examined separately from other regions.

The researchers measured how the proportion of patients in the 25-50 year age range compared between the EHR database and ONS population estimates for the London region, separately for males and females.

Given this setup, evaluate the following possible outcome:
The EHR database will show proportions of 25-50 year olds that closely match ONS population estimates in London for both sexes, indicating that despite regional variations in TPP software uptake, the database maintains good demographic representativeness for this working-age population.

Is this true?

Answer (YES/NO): NO